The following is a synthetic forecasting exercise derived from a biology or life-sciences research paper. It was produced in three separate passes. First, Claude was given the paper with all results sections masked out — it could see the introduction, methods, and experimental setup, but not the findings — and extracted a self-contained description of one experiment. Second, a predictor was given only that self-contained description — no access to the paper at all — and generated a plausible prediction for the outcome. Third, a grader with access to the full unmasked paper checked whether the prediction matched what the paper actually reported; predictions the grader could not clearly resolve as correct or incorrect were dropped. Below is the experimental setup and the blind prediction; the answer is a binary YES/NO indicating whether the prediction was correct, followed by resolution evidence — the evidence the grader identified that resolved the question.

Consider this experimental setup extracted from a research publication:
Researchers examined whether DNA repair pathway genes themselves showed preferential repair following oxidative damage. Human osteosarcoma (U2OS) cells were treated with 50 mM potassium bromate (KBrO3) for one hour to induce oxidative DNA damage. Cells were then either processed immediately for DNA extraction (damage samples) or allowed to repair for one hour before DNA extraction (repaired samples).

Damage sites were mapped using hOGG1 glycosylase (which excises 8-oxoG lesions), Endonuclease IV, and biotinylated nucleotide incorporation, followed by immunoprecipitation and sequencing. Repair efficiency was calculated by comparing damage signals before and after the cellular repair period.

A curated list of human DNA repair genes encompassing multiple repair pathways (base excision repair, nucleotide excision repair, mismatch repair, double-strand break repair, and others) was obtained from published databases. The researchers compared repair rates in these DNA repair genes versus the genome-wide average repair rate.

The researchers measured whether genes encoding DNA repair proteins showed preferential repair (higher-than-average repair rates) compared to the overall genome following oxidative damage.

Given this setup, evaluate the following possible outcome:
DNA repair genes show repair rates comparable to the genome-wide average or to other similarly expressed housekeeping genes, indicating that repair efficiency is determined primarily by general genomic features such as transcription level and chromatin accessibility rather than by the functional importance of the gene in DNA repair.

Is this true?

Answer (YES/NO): NO